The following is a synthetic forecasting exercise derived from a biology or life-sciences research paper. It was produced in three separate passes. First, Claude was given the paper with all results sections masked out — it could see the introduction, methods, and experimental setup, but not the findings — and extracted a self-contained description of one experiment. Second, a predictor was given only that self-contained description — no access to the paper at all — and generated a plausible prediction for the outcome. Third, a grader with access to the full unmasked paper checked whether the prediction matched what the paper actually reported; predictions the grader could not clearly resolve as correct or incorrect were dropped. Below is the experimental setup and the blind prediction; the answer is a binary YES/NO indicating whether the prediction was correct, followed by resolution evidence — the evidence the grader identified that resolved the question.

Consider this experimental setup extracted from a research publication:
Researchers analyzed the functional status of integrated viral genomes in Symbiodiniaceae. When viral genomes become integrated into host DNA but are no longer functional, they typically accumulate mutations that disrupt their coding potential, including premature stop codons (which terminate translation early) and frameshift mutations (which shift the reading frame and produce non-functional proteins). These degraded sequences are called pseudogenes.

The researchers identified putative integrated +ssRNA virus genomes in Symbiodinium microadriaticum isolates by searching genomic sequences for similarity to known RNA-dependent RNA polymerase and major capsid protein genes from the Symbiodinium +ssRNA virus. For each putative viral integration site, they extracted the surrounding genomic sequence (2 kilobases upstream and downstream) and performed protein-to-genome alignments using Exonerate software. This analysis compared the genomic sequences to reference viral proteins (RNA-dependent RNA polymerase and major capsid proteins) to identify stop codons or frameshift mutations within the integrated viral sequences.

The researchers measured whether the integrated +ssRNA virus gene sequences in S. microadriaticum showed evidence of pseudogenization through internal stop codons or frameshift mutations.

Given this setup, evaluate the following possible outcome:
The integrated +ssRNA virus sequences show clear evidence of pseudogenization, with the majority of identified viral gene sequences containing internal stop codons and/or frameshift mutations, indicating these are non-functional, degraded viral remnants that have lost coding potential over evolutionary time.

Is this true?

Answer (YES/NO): YES